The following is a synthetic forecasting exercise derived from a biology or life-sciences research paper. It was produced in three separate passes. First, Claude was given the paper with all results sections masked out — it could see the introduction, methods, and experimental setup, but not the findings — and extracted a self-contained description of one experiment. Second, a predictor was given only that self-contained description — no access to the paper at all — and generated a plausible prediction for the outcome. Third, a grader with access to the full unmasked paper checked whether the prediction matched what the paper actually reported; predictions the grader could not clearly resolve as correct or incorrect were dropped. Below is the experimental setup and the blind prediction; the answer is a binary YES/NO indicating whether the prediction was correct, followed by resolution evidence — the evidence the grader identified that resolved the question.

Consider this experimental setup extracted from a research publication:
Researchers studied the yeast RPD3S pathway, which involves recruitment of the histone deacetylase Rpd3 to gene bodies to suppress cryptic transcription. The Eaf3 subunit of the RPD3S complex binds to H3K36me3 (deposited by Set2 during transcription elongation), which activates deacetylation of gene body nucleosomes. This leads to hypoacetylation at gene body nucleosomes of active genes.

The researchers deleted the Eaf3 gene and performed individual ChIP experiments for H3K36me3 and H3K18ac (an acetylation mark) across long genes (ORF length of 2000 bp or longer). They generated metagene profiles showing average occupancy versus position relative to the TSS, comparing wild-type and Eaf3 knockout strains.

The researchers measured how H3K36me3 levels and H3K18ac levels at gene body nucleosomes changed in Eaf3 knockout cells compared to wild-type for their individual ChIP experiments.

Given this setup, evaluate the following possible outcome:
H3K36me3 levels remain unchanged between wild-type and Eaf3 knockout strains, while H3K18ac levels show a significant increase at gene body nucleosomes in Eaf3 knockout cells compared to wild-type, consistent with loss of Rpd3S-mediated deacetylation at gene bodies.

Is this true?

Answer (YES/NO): YES